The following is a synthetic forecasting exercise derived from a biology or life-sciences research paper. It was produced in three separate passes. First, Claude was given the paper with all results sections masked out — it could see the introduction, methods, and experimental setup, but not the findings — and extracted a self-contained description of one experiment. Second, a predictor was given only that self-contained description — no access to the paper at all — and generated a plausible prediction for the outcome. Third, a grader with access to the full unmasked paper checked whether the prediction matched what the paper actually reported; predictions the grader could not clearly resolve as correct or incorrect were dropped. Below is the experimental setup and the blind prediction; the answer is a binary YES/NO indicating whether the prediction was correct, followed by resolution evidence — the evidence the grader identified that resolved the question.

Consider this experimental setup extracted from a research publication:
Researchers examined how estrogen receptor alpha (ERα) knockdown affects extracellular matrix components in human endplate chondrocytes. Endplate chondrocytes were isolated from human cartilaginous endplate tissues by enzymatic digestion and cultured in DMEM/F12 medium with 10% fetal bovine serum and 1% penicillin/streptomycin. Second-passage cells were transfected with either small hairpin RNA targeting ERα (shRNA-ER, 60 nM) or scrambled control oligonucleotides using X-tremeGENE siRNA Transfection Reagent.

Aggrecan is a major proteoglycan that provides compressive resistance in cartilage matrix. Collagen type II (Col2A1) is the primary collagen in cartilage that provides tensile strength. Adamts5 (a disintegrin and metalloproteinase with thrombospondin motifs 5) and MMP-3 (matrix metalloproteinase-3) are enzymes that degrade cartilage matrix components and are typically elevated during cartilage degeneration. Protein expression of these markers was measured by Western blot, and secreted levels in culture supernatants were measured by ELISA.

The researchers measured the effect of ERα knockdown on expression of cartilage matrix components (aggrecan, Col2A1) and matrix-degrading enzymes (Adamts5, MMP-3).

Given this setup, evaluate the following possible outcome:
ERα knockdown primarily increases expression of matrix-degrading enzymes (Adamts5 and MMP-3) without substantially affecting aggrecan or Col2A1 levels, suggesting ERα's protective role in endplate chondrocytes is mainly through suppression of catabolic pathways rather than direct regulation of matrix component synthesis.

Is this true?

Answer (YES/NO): NO